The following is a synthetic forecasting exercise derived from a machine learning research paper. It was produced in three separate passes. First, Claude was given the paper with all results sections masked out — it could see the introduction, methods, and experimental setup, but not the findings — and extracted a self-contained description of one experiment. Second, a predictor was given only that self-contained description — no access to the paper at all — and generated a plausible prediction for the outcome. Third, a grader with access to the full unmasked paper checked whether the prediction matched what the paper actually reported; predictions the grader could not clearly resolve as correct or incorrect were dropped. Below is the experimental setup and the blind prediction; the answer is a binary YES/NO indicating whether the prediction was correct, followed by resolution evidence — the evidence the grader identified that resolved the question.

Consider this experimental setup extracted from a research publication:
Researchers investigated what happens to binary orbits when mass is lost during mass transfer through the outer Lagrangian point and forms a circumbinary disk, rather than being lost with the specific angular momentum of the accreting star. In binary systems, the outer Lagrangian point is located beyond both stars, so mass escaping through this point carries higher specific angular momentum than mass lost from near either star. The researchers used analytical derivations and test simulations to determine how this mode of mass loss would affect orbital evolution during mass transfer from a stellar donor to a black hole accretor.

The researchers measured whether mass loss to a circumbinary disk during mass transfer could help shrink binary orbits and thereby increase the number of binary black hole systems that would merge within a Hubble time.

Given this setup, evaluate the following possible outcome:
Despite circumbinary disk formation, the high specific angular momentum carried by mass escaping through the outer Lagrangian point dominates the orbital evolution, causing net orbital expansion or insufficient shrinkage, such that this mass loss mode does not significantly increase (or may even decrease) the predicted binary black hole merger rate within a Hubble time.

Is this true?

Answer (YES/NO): NO